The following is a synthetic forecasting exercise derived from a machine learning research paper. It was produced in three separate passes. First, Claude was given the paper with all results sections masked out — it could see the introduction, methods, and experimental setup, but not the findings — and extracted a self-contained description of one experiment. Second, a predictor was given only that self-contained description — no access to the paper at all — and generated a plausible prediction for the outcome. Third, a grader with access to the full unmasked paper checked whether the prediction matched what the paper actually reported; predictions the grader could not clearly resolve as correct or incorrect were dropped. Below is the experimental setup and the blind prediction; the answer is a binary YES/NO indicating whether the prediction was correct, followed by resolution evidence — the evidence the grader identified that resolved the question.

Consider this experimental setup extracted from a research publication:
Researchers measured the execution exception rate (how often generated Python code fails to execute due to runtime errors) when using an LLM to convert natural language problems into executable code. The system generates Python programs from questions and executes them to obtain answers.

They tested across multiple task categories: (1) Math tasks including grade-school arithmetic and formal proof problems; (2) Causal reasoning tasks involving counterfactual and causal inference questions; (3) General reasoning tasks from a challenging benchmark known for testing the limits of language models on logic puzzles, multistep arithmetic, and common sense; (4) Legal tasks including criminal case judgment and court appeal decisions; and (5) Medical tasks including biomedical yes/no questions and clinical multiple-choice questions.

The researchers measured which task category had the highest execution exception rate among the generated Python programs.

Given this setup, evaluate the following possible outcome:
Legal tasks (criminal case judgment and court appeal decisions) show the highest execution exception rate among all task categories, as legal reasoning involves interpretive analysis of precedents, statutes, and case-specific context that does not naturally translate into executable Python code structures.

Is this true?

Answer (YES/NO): NO